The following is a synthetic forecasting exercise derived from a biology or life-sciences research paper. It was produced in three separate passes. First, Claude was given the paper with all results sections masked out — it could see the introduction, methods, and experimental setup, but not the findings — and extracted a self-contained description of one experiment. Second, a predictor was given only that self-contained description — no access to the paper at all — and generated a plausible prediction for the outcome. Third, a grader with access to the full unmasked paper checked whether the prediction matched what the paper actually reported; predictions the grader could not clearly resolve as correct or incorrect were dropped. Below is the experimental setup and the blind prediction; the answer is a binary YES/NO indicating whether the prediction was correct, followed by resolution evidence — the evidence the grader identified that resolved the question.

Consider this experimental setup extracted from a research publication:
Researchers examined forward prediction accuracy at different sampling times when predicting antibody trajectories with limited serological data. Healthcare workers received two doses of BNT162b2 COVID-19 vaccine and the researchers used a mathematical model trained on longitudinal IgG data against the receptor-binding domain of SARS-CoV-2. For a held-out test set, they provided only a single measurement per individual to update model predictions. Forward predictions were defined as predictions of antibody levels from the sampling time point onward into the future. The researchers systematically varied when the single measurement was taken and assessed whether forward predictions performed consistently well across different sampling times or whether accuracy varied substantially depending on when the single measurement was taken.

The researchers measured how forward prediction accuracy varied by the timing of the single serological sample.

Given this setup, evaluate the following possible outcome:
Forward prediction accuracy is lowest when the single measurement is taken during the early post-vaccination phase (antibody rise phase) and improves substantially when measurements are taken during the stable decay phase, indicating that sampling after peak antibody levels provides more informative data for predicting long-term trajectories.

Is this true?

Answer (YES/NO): NO